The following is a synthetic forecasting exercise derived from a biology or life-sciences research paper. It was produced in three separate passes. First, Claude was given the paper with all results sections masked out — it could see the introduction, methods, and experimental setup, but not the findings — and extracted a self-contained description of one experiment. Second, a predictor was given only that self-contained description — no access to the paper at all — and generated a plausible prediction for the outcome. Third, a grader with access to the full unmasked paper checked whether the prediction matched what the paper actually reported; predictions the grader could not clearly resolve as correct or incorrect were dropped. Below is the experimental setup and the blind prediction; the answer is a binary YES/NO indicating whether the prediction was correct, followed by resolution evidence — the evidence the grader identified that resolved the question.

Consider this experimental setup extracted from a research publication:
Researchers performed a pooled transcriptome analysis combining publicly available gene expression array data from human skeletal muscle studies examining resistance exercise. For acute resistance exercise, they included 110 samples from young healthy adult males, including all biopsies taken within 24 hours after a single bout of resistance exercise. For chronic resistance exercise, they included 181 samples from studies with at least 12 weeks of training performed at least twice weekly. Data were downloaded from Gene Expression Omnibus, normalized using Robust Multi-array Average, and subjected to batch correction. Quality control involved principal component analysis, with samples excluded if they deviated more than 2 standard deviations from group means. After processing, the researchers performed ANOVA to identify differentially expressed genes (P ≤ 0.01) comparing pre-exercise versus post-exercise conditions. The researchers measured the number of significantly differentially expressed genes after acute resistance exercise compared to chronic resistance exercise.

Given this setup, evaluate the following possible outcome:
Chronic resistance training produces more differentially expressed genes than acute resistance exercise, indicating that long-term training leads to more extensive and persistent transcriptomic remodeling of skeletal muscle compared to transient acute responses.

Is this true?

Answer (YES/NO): YES